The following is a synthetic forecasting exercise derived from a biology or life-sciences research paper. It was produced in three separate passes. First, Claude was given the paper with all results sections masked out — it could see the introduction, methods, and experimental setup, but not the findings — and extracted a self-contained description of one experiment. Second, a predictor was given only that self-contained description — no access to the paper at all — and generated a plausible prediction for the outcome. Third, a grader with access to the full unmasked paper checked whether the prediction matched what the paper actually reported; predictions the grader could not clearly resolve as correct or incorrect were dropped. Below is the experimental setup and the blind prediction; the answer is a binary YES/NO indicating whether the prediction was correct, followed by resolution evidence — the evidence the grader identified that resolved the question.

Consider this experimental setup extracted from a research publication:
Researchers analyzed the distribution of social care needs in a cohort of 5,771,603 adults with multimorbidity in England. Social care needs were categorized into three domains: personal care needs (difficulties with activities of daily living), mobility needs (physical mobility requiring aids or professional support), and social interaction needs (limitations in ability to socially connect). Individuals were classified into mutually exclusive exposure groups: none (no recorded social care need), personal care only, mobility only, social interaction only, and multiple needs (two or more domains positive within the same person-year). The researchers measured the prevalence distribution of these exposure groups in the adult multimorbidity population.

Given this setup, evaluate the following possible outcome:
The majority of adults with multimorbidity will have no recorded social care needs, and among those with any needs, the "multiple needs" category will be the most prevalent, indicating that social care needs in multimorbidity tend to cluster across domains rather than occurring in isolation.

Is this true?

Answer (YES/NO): YES